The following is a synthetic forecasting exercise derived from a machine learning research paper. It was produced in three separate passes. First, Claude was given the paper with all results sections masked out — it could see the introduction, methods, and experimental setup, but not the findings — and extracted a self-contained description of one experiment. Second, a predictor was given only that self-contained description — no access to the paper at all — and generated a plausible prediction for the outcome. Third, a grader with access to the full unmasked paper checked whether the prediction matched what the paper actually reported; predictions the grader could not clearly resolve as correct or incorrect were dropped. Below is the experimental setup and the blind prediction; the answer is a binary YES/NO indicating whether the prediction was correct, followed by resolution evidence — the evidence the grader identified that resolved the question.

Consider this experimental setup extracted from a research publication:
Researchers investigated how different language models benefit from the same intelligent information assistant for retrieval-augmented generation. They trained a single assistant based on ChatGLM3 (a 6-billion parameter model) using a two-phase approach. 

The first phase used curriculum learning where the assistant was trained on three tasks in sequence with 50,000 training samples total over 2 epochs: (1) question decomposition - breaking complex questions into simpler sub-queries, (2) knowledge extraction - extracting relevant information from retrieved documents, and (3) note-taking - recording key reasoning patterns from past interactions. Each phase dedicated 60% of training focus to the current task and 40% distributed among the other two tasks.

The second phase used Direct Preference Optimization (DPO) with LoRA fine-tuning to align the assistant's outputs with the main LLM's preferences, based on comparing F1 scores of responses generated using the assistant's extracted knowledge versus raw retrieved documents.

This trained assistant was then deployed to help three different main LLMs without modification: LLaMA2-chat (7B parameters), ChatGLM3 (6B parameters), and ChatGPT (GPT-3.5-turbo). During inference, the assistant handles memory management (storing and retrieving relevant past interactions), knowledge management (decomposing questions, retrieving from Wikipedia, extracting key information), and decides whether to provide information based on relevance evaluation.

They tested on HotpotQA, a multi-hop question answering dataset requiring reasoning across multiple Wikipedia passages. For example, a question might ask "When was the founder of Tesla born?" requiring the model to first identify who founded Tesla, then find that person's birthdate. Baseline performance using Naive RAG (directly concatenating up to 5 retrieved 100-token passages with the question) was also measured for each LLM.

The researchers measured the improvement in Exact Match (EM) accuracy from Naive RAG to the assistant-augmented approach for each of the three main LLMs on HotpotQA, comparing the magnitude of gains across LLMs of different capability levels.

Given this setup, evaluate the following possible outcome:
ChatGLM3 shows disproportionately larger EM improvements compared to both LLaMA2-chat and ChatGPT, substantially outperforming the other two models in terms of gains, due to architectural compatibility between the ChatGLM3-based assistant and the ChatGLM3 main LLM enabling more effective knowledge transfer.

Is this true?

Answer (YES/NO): NO